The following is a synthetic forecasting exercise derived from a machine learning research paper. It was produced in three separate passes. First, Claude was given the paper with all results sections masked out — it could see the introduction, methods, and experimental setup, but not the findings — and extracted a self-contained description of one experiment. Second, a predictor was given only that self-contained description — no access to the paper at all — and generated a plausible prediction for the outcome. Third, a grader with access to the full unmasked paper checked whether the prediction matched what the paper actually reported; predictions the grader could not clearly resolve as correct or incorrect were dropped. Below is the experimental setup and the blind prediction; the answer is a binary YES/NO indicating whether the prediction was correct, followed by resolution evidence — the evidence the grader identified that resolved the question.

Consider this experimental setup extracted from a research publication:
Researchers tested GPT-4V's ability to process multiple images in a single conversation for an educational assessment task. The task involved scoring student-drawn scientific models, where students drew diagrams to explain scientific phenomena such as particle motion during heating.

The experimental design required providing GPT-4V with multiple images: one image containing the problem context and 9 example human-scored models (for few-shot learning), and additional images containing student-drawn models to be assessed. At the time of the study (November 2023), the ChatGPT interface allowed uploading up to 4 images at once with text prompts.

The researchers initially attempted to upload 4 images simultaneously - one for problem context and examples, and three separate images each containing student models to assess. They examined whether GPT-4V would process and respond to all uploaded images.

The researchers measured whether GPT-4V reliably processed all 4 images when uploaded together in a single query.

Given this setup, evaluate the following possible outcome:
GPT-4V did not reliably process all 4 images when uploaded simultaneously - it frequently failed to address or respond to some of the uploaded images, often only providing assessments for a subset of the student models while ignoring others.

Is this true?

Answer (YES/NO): YES